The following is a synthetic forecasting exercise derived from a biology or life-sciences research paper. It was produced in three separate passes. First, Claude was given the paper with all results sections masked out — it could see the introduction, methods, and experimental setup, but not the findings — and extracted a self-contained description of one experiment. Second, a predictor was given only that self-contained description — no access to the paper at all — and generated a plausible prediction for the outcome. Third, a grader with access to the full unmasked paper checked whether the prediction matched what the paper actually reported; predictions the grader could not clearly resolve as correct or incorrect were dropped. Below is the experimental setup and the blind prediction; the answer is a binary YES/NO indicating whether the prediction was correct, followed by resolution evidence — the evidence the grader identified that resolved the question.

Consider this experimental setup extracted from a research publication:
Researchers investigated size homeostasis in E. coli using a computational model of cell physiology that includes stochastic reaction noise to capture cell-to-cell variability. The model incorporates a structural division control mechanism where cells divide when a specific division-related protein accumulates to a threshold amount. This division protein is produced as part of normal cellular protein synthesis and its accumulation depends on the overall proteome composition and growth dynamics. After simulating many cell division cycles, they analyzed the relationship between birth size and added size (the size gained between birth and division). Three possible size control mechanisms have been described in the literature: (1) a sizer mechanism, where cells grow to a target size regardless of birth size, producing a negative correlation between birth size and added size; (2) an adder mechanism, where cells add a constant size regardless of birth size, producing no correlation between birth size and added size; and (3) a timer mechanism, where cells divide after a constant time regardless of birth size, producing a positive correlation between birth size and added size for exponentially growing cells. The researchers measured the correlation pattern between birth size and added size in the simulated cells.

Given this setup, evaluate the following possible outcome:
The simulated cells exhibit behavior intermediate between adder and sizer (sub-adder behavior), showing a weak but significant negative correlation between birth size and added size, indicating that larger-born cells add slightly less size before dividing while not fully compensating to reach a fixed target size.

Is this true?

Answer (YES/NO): NO